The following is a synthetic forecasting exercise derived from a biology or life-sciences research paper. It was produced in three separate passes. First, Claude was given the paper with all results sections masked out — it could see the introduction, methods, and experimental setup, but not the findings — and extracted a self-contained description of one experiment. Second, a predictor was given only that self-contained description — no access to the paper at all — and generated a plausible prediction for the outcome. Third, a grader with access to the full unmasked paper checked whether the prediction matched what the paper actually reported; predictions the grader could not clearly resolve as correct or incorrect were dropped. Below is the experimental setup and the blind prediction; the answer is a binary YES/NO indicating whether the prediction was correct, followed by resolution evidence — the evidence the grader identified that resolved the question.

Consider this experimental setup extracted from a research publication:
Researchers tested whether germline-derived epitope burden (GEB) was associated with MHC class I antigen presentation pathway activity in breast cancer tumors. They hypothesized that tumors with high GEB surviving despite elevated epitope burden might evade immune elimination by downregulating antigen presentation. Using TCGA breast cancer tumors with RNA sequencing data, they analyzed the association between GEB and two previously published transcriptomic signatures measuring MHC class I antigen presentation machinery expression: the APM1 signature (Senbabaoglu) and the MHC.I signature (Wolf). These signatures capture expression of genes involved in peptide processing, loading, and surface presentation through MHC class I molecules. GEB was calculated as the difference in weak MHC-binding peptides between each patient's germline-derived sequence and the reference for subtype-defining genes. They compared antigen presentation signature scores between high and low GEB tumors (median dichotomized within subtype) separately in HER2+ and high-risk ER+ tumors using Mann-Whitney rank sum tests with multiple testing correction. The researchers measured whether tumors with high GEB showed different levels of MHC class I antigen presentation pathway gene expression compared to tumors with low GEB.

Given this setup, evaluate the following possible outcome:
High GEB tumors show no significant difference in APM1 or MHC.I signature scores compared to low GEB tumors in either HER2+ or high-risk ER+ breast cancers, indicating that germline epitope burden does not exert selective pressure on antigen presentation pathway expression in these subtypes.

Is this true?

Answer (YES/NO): NO